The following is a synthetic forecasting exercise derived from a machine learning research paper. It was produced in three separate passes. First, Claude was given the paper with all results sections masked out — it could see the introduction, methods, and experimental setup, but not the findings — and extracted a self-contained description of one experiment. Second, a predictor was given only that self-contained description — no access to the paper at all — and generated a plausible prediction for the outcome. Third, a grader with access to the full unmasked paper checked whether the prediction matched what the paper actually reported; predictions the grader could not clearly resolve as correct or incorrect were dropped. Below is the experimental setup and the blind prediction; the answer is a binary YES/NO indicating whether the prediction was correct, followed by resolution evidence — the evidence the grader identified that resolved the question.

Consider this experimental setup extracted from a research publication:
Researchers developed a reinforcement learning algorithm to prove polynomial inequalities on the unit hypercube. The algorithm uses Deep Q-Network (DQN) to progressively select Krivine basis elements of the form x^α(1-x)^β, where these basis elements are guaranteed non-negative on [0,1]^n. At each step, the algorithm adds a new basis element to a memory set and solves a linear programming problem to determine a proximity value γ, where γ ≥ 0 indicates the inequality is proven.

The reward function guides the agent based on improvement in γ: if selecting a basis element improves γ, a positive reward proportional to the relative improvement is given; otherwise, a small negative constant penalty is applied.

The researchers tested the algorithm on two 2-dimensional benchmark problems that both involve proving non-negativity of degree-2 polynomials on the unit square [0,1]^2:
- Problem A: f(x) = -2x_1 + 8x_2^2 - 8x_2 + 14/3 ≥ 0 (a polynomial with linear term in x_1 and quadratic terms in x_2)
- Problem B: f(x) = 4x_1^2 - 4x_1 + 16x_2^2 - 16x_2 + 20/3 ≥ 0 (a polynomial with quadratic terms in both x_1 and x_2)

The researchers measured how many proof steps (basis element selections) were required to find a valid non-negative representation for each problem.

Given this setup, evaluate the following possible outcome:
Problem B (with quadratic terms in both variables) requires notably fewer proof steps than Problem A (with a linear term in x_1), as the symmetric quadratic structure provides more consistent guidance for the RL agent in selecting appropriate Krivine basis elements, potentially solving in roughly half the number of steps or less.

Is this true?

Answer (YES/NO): NO